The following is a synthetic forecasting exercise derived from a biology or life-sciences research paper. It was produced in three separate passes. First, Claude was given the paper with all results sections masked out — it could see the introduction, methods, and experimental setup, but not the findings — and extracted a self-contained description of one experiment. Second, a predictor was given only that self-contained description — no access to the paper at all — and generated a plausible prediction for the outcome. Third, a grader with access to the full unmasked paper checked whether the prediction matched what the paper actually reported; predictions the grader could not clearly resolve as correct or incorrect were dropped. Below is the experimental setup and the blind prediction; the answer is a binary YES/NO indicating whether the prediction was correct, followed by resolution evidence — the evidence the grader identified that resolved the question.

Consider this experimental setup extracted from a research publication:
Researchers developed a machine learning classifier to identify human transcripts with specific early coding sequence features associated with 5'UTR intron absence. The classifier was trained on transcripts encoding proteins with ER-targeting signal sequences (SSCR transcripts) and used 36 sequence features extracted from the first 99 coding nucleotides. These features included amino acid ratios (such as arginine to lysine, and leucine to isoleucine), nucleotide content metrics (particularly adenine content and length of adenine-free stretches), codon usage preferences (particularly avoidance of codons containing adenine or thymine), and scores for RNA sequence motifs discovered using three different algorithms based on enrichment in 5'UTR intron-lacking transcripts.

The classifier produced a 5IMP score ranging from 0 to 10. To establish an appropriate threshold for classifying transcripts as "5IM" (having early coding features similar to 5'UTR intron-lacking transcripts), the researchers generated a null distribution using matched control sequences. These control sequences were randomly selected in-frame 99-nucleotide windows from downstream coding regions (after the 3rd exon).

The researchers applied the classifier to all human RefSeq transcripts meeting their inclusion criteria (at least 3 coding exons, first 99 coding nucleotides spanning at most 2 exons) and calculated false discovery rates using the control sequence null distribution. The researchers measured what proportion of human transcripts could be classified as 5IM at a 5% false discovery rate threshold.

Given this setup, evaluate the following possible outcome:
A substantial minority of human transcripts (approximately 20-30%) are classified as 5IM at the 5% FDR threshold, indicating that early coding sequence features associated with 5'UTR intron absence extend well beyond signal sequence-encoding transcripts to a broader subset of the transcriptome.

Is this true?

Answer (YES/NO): YES